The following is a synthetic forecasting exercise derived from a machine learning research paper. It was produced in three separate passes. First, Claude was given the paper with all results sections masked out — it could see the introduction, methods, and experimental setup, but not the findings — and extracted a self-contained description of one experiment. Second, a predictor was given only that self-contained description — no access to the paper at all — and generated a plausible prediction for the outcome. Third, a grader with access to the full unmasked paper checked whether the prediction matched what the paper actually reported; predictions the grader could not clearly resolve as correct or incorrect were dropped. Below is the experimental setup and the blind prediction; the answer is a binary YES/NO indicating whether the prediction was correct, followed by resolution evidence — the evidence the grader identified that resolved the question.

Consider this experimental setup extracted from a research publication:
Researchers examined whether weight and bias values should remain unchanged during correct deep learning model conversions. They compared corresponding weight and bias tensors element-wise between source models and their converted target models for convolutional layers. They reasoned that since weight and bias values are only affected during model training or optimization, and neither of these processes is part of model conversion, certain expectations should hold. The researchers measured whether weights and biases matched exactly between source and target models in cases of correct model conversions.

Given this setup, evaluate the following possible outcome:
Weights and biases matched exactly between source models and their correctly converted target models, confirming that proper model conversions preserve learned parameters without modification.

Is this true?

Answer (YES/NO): YES